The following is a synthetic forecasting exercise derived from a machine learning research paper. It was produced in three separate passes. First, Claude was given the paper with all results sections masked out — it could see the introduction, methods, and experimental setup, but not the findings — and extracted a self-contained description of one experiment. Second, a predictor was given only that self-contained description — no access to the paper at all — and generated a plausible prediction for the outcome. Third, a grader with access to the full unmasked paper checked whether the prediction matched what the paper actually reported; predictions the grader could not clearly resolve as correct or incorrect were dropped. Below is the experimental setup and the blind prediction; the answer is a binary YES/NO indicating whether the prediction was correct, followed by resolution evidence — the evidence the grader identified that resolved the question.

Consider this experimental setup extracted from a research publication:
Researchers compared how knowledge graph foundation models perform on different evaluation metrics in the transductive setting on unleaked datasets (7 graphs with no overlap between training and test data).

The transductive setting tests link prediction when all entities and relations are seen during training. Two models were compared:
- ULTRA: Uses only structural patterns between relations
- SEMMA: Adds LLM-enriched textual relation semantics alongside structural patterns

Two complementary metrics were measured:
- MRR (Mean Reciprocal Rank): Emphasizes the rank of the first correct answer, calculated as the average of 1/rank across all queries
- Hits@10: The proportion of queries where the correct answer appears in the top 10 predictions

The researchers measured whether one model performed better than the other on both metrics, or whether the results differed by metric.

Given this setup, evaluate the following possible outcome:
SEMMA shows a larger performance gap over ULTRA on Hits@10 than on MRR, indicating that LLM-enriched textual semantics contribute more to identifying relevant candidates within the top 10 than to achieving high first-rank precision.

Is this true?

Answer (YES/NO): NO